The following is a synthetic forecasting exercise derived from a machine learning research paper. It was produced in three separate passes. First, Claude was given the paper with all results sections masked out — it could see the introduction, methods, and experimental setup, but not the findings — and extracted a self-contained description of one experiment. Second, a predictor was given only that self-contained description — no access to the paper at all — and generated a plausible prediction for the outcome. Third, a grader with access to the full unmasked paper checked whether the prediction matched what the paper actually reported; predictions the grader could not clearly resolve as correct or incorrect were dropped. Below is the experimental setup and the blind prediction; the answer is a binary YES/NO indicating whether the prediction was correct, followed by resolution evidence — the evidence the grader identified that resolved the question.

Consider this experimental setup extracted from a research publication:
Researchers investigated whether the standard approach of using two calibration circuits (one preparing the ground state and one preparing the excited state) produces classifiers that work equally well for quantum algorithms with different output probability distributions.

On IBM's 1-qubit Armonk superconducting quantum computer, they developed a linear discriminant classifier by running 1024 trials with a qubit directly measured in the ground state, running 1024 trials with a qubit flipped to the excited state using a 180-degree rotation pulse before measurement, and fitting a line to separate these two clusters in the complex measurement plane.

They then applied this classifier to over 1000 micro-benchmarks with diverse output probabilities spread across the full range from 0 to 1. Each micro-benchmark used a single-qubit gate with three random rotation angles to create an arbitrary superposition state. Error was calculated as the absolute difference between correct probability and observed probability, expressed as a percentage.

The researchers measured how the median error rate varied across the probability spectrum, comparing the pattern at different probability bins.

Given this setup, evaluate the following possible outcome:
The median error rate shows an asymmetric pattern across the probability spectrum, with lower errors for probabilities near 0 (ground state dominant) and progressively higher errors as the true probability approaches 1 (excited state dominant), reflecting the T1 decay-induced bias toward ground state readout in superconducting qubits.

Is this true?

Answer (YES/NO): YES